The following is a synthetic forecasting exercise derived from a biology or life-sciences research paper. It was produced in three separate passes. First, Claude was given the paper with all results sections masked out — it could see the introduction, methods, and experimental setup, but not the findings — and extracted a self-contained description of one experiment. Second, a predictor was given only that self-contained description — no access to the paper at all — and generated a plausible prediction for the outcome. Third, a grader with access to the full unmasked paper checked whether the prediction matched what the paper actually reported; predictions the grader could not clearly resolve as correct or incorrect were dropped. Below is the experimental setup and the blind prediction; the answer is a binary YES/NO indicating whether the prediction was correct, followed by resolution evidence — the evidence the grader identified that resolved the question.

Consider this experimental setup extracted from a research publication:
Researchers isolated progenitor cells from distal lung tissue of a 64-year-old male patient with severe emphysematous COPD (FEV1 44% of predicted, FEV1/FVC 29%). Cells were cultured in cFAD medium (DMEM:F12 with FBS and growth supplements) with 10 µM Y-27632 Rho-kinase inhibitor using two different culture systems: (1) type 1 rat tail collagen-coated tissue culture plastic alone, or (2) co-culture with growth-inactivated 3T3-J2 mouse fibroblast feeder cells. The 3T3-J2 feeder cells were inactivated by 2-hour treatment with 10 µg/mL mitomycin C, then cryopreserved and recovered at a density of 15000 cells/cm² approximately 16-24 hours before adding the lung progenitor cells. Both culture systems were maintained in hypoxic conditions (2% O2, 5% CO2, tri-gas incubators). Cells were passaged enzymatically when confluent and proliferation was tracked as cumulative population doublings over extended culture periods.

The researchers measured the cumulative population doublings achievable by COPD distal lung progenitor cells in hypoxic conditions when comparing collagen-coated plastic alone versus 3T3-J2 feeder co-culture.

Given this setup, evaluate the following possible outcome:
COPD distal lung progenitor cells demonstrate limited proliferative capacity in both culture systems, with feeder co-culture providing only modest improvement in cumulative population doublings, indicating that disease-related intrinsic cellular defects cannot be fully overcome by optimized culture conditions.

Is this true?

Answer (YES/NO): NO